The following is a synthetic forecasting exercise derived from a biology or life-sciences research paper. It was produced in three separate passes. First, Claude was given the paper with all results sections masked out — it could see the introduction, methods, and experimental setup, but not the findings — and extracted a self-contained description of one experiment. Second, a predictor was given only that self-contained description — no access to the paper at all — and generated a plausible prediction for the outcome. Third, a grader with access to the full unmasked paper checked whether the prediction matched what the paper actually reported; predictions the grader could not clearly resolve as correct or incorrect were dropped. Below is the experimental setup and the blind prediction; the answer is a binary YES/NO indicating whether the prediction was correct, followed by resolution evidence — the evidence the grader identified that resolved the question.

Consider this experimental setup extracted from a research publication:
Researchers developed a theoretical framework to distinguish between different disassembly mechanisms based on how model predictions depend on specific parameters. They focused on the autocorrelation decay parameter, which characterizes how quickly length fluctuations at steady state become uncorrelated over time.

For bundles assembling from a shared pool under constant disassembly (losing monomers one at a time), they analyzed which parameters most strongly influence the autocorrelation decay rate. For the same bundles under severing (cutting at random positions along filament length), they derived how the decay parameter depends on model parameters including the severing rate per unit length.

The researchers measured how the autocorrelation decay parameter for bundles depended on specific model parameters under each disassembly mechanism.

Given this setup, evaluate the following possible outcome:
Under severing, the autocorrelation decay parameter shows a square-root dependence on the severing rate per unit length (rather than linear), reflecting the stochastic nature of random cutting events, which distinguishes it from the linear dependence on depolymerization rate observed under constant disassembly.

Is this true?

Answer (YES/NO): NO